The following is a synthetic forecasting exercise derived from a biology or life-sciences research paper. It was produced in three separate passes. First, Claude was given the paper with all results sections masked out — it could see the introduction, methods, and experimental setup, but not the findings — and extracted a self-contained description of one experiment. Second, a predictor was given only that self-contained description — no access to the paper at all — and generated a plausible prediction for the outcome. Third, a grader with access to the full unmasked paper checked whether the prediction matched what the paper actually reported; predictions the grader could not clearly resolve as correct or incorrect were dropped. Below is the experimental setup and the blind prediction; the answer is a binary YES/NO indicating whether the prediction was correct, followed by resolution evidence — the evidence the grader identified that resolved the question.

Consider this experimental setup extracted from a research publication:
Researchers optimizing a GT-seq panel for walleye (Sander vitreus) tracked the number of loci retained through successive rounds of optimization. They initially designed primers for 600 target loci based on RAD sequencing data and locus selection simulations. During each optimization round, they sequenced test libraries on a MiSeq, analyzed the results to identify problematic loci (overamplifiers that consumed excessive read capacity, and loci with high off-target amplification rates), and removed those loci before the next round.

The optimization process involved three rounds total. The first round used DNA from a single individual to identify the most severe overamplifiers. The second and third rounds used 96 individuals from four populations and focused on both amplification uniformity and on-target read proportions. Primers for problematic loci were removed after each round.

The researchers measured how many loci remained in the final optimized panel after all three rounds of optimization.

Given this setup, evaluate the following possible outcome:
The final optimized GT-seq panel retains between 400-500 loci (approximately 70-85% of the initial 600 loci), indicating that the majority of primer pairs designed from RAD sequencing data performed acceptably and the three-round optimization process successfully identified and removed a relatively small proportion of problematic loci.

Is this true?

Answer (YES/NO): YES